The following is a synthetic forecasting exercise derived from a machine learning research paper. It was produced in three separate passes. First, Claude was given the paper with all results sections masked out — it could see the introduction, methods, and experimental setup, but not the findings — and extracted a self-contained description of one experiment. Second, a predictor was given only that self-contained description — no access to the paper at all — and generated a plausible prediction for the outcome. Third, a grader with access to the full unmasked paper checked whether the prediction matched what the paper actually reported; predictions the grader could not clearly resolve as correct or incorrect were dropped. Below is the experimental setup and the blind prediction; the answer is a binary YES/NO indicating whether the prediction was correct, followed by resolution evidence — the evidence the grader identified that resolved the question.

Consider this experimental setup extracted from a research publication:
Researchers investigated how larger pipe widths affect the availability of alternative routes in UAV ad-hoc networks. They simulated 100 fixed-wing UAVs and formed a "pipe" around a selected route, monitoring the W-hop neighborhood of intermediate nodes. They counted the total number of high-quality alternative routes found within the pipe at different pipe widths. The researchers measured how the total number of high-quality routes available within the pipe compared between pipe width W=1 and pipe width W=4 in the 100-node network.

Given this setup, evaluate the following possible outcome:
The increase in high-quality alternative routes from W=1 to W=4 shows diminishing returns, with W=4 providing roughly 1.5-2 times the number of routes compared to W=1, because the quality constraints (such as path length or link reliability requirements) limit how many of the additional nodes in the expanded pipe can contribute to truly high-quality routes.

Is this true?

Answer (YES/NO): NO